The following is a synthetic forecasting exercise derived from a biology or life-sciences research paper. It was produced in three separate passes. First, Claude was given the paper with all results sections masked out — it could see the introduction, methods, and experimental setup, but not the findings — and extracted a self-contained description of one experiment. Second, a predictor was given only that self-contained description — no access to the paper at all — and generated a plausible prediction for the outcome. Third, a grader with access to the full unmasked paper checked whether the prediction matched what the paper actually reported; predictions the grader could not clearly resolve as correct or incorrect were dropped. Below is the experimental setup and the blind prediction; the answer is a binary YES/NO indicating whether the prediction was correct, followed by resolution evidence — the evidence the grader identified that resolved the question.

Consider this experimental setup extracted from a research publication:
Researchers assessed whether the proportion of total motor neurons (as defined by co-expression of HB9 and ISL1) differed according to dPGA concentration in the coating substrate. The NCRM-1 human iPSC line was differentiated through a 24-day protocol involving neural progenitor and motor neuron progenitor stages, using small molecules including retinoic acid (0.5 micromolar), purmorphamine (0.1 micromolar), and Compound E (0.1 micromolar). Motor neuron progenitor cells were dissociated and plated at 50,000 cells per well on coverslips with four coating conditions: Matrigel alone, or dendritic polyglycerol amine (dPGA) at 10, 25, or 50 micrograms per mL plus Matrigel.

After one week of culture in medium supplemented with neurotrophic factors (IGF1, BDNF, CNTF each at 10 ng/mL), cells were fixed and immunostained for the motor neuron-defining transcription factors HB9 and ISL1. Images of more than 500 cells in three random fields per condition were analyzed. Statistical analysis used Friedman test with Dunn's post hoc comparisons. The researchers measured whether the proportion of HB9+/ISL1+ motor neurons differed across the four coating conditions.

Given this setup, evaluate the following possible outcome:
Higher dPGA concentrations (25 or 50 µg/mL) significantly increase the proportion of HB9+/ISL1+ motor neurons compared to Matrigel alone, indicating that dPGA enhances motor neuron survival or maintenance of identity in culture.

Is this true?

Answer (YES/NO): NO